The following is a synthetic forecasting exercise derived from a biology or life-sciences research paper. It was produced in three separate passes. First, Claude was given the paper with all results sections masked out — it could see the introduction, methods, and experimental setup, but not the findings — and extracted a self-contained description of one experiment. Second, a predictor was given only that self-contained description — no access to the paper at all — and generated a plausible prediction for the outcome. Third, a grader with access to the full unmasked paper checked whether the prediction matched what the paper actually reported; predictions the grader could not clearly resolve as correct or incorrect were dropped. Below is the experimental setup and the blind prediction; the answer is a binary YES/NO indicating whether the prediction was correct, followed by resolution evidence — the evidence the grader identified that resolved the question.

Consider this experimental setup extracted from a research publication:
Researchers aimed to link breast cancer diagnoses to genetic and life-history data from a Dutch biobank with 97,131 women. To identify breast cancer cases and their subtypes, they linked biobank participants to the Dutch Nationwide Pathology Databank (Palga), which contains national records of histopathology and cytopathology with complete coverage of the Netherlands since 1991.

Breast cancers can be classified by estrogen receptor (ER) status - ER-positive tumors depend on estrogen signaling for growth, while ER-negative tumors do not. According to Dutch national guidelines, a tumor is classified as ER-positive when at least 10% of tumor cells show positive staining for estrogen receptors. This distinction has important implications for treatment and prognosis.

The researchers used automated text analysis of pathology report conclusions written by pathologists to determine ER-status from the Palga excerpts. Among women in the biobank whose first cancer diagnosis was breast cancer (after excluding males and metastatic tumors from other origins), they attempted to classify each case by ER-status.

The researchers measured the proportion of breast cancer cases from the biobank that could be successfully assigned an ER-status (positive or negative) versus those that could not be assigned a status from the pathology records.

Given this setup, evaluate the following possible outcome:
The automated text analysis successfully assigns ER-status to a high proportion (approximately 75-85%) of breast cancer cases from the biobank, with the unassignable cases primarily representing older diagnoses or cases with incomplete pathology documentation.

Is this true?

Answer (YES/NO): NO